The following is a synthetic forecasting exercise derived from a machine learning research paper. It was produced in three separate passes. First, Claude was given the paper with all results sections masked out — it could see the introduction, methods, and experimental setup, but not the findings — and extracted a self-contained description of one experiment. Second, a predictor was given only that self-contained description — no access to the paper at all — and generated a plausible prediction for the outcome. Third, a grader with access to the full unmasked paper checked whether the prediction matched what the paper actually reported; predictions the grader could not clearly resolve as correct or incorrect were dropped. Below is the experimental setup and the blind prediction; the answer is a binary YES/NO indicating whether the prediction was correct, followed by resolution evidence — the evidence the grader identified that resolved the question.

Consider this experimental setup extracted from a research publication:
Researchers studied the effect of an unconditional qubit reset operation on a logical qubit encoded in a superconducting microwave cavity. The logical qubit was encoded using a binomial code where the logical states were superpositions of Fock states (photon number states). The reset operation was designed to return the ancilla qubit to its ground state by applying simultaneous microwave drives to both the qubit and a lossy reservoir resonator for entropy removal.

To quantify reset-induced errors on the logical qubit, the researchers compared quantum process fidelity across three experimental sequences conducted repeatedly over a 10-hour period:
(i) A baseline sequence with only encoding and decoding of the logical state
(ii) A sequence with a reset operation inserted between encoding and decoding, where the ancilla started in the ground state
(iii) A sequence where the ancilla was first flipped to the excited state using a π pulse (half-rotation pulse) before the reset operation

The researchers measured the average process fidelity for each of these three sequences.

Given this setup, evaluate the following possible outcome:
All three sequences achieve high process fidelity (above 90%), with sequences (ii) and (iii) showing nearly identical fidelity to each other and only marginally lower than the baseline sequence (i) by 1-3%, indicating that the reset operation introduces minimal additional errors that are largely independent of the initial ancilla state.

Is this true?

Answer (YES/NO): NO